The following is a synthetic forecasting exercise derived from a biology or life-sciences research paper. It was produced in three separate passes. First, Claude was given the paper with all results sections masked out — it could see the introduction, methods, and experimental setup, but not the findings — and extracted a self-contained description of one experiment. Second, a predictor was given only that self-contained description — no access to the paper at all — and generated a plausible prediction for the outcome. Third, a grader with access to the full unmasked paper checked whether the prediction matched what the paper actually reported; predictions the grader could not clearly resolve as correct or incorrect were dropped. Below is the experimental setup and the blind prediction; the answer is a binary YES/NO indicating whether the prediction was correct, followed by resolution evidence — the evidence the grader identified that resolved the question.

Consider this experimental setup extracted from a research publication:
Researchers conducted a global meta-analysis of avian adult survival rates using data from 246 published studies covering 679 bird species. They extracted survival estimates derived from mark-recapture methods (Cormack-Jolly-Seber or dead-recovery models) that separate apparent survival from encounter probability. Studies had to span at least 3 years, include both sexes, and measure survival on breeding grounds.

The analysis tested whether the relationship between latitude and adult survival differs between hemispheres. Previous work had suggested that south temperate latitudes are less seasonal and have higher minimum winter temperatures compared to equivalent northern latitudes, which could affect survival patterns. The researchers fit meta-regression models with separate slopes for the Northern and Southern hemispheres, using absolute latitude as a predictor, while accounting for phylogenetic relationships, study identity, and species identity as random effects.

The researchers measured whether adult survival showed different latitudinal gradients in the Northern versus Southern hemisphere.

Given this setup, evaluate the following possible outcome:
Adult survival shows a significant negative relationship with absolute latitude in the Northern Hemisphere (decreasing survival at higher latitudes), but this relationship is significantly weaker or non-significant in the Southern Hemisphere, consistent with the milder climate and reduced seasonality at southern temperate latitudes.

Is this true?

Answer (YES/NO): YES